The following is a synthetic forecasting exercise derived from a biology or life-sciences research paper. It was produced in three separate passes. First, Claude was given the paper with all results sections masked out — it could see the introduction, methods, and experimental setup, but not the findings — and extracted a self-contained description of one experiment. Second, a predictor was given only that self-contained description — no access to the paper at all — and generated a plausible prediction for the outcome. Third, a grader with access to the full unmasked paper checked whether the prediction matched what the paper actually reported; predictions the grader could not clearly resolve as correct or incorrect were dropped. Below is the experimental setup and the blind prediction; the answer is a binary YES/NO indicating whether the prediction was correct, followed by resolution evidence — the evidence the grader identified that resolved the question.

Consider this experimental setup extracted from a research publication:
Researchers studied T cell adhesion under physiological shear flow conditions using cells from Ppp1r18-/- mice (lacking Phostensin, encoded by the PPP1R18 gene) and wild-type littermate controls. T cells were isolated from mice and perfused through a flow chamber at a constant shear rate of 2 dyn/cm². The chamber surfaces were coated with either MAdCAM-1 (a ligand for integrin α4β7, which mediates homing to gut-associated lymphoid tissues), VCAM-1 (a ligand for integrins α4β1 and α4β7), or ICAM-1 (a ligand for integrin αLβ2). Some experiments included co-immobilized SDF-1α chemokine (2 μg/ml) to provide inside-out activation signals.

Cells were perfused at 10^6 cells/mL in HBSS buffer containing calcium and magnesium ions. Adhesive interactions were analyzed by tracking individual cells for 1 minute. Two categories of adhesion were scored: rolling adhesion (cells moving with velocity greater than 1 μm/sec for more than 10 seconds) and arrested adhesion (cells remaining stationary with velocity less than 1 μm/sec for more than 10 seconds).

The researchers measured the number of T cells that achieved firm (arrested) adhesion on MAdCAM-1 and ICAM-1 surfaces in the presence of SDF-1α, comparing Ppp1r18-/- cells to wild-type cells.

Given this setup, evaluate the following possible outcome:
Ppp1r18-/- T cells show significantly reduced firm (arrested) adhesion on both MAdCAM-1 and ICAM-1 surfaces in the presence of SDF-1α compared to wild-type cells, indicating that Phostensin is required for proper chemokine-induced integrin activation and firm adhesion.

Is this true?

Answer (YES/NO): YES